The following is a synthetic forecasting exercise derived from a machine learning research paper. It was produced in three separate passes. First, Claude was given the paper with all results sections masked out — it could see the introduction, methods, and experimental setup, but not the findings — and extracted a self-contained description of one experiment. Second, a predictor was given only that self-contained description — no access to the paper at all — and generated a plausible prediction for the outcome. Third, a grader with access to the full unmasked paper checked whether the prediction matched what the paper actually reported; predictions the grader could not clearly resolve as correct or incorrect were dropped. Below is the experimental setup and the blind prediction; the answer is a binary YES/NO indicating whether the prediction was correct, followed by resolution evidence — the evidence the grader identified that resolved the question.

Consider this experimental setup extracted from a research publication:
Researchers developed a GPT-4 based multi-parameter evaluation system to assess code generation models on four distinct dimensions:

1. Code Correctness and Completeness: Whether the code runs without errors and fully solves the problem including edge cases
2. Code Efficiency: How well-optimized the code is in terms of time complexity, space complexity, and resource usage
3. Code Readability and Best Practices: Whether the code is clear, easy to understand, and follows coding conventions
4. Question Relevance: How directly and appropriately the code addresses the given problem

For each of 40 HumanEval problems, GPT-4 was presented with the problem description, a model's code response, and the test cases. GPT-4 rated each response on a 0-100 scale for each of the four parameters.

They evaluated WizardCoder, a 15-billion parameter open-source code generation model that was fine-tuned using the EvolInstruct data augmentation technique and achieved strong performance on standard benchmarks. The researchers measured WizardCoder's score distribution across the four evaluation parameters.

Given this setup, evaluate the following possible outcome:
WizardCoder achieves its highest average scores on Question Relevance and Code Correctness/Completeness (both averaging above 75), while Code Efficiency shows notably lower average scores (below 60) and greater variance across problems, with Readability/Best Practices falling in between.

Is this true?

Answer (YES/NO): NO